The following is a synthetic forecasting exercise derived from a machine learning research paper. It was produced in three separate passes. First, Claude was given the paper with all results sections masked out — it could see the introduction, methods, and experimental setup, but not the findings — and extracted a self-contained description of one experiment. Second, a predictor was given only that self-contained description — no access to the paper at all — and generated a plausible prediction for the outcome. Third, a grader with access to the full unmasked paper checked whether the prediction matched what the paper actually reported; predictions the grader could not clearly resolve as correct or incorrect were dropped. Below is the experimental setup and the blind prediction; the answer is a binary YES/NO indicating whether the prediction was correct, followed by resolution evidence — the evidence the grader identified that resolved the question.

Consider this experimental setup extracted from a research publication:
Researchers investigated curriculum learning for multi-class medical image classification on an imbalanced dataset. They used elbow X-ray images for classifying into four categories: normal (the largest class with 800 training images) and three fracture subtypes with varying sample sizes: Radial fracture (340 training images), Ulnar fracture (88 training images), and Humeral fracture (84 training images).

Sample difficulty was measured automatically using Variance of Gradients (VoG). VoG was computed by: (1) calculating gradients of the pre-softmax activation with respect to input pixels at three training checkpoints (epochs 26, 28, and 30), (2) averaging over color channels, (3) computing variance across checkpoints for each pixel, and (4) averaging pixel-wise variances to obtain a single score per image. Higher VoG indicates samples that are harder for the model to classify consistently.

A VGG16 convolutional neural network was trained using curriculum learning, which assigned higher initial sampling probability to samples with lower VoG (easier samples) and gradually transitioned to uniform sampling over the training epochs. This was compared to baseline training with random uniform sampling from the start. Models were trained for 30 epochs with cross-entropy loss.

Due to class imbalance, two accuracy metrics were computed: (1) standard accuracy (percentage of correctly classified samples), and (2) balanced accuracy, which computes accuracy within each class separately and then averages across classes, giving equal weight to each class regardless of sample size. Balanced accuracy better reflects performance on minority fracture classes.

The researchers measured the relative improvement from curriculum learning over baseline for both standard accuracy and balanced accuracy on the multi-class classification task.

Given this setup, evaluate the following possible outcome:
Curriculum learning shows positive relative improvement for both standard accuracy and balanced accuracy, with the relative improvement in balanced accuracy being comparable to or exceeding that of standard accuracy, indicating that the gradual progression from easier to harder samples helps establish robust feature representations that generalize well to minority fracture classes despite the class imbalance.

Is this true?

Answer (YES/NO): YES